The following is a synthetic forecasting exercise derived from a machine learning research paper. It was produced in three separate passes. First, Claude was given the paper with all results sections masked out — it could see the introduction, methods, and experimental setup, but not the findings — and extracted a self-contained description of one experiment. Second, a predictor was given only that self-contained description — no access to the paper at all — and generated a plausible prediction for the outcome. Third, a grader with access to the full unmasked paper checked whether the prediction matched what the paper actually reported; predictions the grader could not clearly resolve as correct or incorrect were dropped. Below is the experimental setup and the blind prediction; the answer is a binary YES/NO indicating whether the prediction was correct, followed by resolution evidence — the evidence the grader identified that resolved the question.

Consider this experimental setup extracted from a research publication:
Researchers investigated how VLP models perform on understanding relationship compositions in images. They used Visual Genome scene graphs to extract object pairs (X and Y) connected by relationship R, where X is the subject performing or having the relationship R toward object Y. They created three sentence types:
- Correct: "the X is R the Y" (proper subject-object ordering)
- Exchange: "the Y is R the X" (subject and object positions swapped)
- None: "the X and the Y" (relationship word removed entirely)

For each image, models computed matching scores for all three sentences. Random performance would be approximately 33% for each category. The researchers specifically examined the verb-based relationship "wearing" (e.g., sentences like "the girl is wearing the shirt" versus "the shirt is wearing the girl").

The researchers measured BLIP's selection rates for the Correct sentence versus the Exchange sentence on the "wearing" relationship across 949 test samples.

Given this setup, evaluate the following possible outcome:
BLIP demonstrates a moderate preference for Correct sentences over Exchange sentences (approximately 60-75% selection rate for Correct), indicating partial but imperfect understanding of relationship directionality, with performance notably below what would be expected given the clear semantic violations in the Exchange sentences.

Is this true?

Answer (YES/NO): NO